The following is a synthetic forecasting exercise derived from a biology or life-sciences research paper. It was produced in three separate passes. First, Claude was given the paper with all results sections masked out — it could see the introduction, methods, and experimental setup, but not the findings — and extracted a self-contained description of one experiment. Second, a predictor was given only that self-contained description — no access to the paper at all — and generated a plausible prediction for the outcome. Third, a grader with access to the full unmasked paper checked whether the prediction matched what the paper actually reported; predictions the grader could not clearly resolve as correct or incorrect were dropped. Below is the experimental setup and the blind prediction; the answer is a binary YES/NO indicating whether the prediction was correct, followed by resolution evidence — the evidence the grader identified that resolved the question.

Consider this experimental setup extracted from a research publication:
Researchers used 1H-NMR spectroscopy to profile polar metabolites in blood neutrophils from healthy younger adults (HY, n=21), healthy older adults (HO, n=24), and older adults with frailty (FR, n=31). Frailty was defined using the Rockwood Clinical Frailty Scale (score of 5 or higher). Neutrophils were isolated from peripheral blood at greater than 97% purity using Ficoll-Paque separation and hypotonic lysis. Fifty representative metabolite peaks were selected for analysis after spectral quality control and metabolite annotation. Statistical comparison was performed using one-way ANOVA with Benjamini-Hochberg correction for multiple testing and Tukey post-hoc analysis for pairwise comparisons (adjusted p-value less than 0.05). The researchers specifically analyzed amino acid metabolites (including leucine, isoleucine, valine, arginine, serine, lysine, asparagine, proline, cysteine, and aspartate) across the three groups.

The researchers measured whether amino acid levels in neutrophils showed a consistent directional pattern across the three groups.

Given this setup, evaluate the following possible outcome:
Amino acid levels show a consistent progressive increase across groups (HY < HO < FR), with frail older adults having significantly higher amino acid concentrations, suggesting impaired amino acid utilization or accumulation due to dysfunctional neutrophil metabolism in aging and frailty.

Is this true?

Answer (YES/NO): NO